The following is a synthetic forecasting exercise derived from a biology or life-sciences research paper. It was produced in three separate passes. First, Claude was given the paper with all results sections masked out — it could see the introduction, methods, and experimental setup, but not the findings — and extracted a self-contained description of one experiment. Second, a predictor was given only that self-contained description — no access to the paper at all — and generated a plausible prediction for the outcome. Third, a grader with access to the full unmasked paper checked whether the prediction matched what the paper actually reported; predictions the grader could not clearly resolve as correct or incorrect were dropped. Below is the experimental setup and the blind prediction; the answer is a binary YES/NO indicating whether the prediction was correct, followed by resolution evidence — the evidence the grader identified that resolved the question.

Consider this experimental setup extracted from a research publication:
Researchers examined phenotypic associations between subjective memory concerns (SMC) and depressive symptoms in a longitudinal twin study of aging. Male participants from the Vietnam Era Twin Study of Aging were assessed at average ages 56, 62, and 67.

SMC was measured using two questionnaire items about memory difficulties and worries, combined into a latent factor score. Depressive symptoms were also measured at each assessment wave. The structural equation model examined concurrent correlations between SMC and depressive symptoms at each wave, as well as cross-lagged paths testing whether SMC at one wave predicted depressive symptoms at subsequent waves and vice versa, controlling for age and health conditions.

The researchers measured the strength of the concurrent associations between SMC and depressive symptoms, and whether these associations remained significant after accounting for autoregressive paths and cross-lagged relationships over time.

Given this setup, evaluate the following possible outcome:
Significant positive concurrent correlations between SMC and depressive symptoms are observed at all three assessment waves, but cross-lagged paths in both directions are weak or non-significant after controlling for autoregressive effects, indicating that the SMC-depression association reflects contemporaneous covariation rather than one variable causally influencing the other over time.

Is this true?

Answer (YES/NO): YES